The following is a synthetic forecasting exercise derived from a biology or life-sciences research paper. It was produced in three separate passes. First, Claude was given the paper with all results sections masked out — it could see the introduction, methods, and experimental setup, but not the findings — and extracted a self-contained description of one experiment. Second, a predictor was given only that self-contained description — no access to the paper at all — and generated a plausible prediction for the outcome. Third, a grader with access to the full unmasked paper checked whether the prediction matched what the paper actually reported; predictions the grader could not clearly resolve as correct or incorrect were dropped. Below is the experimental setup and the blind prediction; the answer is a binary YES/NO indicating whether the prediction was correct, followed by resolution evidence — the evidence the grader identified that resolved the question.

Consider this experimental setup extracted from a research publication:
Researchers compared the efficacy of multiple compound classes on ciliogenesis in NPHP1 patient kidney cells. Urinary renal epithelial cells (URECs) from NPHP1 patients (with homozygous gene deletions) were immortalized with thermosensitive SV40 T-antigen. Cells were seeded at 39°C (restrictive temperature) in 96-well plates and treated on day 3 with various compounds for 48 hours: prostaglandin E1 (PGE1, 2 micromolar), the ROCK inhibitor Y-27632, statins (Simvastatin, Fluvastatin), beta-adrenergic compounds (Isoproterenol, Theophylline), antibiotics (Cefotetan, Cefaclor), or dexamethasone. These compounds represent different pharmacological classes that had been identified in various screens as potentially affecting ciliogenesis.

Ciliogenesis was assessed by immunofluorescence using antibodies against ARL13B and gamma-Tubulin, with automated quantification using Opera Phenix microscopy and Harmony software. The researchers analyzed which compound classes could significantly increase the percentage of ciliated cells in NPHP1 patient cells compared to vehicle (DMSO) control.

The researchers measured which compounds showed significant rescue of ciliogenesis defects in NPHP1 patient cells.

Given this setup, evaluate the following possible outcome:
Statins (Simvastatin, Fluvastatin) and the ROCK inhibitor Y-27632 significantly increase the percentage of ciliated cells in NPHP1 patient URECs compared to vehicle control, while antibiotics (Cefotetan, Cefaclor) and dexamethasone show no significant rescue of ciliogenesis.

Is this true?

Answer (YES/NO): NO